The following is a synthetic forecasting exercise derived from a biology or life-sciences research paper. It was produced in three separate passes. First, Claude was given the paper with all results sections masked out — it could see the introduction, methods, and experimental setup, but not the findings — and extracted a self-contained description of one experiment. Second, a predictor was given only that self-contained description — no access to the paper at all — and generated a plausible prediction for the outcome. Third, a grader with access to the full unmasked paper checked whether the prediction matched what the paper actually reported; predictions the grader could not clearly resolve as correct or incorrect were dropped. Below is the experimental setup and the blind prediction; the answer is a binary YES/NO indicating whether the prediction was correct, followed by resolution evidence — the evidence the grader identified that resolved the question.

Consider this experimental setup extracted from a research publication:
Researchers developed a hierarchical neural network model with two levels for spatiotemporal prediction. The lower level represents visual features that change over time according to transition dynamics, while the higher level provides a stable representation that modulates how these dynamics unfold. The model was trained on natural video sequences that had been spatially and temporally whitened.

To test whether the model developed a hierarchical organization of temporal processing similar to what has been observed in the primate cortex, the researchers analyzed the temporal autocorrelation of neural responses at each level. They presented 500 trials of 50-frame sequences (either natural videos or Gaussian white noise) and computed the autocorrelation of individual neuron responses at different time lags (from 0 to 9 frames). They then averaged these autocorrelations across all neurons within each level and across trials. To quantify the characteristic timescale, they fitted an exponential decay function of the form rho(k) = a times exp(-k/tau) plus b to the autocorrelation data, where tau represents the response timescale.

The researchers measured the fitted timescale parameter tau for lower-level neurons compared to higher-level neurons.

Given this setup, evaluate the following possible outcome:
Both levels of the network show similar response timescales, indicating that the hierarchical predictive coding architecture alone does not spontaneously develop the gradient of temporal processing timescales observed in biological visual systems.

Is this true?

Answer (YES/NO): NO